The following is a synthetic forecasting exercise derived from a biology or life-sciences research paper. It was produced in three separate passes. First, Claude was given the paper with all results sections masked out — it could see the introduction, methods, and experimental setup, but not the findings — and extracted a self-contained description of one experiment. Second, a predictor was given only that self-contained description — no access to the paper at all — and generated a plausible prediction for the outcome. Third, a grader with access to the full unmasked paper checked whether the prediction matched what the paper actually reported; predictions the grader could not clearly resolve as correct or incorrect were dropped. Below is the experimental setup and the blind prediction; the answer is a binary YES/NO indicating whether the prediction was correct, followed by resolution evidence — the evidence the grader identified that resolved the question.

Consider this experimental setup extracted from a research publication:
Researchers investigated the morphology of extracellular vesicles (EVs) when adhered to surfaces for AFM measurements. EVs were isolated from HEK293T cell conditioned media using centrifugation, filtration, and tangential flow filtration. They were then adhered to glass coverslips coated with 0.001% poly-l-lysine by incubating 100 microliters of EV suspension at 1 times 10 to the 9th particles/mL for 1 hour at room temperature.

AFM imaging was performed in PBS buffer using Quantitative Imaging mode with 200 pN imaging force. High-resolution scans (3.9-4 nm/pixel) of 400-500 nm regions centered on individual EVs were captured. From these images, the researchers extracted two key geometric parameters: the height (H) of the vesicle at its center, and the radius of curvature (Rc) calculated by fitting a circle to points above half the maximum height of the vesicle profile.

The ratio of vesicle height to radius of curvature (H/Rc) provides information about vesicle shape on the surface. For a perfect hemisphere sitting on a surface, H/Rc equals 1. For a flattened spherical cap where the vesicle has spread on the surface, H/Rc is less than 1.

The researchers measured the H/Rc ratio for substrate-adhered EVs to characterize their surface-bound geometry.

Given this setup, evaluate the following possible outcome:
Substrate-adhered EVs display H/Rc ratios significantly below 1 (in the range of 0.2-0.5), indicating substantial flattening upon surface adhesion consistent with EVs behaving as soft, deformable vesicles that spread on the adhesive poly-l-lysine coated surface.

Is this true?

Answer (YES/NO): NO